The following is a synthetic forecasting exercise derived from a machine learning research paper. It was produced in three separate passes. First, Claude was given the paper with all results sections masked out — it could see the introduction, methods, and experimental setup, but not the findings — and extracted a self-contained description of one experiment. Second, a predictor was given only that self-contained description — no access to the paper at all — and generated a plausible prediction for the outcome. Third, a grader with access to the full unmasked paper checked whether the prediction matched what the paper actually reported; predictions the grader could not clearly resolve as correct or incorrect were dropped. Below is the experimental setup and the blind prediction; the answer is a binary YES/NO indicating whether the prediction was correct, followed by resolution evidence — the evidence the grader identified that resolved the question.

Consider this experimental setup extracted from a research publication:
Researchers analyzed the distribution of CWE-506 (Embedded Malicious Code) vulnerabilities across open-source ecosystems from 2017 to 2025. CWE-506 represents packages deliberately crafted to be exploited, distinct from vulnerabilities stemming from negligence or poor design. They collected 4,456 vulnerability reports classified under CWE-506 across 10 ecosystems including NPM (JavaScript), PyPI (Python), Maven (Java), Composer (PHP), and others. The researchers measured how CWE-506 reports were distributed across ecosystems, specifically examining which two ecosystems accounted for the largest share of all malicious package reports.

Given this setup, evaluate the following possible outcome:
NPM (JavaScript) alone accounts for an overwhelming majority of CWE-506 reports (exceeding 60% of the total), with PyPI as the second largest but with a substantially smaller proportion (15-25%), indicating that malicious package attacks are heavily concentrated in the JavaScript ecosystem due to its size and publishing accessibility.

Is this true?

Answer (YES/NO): NO